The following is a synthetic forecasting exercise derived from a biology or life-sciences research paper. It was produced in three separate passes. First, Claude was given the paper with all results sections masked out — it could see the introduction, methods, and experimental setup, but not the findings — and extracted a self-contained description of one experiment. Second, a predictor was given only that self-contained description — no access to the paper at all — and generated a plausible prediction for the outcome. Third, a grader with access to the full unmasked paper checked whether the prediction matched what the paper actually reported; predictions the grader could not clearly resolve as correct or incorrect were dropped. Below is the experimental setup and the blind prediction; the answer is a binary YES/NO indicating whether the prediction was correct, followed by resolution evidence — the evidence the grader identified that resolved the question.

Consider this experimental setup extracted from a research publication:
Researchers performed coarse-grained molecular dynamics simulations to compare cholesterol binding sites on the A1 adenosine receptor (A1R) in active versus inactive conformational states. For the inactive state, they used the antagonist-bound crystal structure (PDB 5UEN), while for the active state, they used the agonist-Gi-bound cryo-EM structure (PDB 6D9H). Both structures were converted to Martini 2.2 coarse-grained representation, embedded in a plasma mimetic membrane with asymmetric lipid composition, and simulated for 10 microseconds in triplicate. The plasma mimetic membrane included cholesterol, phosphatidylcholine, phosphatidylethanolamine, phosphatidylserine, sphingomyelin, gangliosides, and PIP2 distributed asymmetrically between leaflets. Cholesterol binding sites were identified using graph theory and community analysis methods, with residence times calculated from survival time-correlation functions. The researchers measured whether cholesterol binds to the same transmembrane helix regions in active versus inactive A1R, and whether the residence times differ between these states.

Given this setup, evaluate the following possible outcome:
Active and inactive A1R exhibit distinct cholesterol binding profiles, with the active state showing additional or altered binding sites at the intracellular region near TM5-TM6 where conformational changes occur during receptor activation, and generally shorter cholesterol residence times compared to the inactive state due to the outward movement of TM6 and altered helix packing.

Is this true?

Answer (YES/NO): NO